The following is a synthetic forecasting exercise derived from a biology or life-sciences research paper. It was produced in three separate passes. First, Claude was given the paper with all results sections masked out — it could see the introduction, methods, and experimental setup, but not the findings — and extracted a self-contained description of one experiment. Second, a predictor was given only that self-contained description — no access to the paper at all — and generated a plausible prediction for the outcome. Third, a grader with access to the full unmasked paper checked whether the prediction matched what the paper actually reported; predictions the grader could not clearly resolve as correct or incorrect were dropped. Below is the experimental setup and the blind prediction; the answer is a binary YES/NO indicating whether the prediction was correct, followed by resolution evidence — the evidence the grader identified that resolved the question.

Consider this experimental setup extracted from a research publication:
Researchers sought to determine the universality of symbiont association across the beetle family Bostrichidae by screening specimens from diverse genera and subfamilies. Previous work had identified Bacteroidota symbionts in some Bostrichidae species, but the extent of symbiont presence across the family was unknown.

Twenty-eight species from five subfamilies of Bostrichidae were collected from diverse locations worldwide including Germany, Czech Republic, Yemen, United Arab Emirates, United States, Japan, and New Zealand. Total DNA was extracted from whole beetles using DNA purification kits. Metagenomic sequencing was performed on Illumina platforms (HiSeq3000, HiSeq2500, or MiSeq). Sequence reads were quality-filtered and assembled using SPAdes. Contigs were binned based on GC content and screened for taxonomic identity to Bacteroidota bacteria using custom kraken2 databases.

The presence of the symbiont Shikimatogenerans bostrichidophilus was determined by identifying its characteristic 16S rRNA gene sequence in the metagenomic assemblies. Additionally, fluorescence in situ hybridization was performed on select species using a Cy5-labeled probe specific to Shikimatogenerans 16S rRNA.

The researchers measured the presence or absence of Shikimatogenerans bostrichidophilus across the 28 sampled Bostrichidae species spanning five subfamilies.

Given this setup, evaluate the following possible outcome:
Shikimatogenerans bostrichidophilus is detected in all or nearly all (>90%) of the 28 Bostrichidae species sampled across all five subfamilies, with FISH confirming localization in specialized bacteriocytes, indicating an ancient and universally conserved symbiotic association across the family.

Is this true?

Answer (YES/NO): NO